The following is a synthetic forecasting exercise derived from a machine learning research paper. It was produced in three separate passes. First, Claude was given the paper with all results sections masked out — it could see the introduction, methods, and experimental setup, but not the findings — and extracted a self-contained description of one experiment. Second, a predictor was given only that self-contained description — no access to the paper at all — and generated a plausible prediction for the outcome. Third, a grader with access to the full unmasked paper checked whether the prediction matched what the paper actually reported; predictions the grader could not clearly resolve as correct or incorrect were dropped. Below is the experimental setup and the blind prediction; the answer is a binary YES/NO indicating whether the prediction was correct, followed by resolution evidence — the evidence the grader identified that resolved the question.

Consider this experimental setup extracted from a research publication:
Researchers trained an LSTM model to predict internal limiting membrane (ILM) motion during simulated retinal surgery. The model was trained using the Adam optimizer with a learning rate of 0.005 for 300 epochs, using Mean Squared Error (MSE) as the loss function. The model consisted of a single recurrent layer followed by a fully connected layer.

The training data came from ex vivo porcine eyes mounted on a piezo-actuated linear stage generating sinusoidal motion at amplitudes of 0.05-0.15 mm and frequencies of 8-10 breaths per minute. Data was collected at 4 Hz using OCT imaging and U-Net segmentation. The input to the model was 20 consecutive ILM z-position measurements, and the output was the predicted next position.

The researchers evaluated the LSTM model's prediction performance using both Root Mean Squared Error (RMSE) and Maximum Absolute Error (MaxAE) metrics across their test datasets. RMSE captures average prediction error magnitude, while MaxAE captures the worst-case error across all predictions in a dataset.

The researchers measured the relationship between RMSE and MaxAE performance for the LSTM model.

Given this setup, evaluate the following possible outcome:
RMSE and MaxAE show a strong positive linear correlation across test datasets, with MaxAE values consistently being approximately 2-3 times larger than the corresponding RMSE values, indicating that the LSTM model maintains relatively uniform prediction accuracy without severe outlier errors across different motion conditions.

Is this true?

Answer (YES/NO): NO